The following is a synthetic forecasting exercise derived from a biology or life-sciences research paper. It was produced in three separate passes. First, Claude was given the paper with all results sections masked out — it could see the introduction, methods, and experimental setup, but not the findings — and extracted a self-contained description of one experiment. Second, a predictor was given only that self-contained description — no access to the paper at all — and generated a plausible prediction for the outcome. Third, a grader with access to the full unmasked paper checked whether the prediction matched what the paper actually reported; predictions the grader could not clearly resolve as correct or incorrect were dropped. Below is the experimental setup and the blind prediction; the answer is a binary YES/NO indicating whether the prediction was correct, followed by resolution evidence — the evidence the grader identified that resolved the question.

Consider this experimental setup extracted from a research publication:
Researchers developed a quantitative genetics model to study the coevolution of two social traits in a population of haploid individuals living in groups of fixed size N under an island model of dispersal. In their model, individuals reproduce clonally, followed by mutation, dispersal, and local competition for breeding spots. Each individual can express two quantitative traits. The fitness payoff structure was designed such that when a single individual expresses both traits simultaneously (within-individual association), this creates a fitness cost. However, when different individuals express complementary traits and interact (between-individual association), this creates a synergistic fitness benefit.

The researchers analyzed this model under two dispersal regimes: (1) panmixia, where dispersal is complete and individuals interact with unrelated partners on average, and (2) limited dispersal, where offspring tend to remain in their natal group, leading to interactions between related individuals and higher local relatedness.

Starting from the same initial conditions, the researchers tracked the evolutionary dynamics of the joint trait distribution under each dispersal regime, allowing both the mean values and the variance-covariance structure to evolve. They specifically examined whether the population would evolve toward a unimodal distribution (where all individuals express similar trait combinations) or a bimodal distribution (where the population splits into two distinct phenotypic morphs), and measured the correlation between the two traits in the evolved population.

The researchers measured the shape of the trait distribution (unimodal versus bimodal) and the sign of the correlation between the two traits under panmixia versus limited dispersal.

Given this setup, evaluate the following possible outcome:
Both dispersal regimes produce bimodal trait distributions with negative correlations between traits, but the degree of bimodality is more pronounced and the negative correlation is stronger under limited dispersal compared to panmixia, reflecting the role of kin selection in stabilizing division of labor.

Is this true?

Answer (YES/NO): NO